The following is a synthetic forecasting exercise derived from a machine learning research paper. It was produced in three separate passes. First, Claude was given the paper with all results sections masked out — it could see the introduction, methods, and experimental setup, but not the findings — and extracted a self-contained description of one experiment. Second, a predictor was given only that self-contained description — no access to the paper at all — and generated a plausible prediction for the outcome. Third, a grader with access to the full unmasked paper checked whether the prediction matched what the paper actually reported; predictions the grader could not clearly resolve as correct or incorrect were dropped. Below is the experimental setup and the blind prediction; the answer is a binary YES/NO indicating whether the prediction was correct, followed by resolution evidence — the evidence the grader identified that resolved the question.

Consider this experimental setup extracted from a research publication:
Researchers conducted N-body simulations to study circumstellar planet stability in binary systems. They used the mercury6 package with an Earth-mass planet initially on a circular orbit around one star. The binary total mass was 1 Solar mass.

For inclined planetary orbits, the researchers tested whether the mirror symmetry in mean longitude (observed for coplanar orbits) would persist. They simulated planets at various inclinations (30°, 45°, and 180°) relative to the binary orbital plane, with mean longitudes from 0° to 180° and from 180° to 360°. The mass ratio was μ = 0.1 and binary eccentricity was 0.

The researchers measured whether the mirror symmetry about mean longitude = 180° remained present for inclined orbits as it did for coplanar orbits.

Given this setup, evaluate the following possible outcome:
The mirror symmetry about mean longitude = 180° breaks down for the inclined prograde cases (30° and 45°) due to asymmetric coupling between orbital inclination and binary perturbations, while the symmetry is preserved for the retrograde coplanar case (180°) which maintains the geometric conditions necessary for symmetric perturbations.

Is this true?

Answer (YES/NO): NO